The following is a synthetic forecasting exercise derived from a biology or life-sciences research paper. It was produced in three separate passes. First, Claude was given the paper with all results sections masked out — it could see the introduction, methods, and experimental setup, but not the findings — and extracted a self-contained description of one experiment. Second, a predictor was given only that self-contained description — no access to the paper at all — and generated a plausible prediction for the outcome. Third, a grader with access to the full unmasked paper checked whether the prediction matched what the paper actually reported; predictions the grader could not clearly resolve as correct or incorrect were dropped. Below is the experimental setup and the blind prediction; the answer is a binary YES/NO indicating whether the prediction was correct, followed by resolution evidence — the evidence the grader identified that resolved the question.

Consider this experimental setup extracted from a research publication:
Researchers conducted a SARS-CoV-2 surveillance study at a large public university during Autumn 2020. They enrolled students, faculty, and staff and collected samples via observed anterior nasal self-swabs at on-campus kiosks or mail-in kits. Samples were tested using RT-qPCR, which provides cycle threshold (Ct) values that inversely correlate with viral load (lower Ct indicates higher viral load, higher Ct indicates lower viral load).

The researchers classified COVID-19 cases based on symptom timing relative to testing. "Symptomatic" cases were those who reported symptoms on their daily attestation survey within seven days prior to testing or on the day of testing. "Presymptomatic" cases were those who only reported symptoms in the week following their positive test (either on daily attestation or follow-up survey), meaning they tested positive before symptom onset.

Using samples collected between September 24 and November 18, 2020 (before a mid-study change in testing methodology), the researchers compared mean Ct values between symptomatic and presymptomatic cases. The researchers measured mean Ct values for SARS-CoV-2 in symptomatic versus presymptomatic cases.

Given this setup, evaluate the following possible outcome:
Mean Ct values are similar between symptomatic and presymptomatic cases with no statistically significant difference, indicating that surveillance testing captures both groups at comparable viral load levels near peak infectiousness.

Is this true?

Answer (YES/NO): NO